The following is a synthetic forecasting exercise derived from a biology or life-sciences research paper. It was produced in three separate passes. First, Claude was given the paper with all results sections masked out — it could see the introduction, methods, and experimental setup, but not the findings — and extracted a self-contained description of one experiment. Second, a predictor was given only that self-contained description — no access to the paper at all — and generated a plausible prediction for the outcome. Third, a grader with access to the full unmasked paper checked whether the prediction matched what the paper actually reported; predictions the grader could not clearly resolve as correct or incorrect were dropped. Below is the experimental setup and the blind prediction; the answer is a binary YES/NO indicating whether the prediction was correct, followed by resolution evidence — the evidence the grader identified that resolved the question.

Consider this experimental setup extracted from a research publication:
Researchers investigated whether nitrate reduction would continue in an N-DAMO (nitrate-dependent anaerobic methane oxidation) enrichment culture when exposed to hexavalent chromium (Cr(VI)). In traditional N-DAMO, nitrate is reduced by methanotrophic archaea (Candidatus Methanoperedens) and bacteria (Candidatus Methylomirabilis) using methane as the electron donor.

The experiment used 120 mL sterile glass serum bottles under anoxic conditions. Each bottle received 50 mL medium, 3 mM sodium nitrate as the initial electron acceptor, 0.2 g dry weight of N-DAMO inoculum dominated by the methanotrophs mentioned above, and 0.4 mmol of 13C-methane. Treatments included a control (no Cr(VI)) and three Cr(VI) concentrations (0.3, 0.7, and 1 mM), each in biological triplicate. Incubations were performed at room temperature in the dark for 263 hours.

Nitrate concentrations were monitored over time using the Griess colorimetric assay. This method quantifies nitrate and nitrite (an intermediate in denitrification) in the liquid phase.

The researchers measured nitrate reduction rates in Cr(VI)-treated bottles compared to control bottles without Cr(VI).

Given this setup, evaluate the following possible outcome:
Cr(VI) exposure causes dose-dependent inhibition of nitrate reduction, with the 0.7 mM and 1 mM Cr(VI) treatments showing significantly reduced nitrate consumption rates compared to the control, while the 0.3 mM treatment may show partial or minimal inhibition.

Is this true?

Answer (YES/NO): NO